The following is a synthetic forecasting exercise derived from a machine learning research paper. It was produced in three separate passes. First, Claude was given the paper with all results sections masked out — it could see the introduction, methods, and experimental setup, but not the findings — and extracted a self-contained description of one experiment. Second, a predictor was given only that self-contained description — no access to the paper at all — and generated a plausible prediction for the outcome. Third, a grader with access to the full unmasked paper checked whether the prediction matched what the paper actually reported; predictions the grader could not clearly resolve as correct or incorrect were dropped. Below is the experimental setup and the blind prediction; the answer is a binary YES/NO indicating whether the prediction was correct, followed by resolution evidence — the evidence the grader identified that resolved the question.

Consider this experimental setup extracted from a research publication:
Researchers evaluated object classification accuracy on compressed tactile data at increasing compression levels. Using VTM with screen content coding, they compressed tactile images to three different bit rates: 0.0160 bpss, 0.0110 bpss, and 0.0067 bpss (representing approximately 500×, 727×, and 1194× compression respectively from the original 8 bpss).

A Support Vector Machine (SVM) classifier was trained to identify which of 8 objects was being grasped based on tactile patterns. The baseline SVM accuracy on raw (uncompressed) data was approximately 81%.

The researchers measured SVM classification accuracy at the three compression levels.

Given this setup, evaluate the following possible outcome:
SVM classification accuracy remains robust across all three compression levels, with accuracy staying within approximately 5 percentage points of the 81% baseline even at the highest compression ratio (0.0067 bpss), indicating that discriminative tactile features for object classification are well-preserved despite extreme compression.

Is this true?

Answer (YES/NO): NO